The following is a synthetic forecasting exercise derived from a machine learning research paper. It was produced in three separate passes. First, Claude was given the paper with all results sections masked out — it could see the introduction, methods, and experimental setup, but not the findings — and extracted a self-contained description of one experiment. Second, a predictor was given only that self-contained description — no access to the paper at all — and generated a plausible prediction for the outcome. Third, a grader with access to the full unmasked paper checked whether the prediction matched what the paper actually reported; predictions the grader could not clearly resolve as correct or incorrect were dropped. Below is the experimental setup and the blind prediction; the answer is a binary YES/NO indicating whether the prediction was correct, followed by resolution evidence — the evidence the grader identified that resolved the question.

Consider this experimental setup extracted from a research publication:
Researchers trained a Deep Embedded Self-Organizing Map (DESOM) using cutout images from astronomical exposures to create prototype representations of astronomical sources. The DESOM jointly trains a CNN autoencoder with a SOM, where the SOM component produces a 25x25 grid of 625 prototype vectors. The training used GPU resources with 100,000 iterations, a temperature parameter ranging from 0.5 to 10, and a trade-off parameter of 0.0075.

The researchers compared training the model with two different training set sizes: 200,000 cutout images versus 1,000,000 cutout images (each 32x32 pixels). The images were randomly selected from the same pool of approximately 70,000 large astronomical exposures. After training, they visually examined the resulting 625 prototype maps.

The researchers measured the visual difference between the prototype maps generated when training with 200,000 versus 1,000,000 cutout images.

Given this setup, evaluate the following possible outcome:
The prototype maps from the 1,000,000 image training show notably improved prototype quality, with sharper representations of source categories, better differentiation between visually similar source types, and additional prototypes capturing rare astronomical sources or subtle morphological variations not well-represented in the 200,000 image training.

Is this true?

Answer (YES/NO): NO